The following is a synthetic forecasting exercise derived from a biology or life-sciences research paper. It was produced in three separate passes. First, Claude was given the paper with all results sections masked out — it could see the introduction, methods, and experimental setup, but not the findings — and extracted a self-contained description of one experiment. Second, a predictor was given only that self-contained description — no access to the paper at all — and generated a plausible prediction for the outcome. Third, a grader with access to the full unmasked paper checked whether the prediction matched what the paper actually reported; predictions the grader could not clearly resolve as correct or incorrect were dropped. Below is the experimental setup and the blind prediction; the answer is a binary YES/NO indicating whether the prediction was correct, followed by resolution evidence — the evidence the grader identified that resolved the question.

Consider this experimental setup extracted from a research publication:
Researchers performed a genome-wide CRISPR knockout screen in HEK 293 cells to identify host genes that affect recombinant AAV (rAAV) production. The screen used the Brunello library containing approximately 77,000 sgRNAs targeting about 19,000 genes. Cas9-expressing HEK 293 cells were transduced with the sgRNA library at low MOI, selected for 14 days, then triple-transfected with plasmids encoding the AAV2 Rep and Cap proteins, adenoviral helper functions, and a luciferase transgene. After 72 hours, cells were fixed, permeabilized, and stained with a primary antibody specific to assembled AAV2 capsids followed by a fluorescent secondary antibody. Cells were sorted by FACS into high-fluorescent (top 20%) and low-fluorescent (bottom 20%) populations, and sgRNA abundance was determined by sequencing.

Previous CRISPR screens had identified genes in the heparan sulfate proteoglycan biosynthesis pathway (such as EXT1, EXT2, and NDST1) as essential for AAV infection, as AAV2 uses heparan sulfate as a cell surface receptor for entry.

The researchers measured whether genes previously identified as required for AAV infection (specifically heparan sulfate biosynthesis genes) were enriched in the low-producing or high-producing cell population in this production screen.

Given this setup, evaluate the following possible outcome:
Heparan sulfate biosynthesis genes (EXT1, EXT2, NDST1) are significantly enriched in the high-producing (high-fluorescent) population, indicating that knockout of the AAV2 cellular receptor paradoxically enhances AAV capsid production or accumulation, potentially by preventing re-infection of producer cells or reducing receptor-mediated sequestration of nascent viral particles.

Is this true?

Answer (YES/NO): NO